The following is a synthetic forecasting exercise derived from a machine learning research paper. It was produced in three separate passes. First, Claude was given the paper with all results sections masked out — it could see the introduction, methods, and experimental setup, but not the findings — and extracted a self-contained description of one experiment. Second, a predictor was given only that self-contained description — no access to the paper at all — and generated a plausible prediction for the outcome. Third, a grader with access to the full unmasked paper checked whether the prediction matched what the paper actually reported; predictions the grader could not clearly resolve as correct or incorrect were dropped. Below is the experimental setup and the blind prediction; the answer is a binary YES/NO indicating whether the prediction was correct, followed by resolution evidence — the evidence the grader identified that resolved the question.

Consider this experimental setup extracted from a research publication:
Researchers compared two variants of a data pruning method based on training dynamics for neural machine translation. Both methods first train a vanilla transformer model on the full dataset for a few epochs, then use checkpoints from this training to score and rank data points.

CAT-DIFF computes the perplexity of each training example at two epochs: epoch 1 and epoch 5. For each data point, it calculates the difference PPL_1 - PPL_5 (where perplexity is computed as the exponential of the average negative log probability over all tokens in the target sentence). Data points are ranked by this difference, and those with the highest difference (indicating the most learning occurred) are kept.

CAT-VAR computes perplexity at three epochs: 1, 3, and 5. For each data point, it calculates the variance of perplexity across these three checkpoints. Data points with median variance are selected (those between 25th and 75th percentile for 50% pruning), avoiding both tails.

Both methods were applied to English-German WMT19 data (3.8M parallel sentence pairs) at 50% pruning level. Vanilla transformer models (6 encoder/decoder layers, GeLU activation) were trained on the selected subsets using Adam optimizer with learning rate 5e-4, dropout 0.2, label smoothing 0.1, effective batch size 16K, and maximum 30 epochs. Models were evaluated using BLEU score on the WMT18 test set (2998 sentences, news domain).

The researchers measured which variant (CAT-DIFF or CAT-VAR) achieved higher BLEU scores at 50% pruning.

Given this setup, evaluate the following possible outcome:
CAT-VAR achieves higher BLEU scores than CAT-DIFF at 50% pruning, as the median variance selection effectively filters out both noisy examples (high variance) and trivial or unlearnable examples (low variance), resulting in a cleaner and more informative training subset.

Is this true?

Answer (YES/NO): NO